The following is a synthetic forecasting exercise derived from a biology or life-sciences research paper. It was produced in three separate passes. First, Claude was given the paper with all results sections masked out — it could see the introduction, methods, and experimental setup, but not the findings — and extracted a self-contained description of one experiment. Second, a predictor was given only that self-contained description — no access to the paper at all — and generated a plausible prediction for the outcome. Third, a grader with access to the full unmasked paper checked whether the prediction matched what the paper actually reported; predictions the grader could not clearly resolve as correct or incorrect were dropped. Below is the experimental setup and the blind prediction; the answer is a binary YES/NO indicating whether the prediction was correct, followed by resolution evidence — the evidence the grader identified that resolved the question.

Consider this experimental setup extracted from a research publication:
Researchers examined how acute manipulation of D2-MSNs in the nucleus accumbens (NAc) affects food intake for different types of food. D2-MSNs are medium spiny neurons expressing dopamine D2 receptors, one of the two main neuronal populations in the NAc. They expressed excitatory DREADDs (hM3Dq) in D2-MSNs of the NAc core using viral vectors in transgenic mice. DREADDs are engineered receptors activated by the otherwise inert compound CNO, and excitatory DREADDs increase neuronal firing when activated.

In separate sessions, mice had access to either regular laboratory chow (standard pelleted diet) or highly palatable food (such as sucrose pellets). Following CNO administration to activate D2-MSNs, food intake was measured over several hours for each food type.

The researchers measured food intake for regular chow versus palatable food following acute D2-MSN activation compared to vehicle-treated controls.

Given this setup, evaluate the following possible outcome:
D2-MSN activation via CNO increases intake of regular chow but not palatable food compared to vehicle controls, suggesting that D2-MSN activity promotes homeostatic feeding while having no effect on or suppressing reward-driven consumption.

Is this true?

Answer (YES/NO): NO